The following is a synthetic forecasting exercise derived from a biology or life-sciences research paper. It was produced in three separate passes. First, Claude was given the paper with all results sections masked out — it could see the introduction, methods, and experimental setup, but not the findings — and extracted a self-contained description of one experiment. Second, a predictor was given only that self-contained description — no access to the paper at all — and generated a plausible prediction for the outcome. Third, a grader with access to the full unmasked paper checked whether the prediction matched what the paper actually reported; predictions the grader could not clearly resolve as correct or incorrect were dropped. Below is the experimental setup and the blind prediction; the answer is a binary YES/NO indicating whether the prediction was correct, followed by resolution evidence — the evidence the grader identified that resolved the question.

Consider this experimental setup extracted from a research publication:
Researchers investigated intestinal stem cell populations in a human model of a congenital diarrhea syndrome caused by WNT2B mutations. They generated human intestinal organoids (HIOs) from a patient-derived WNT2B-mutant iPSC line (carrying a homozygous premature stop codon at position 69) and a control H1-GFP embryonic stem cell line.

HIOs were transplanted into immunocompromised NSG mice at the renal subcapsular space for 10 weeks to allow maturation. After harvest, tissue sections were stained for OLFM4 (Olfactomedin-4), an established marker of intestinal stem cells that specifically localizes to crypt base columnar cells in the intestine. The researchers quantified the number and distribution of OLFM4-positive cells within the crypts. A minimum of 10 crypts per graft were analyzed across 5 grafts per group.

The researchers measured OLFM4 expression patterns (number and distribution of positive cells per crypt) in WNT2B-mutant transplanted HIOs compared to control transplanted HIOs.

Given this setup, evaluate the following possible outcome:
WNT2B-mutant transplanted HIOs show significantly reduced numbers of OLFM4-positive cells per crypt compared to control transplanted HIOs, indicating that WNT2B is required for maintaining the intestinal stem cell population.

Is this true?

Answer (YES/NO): NO